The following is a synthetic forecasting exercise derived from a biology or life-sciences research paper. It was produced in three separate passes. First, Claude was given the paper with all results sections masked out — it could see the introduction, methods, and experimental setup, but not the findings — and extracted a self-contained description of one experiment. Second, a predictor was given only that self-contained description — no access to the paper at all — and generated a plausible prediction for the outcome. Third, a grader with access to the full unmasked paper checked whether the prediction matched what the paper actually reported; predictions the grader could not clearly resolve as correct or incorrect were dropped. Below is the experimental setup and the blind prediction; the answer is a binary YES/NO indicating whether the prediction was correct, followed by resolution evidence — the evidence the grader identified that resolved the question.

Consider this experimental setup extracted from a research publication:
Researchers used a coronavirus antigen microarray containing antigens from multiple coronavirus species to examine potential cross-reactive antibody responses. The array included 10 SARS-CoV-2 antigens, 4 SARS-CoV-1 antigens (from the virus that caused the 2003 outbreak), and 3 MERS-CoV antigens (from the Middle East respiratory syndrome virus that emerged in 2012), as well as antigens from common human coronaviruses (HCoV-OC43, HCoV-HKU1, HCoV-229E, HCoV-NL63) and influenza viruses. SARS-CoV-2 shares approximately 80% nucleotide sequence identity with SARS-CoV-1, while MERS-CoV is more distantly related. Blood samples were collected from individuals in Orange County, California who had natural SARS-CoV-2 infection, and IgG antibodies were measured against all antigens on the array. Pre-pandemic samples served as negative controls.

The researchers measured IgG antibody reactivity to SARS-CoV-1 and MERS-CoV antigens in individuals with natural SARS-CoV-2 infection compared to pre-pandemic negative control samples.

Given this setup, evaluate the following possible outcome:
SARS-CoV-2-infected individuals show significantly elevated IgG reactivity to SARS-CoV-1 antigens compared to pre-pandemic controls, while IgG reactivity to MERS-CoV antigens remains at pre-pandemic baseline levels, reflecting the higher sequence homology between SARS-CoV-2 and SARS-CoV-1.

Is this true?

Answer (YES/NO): NO